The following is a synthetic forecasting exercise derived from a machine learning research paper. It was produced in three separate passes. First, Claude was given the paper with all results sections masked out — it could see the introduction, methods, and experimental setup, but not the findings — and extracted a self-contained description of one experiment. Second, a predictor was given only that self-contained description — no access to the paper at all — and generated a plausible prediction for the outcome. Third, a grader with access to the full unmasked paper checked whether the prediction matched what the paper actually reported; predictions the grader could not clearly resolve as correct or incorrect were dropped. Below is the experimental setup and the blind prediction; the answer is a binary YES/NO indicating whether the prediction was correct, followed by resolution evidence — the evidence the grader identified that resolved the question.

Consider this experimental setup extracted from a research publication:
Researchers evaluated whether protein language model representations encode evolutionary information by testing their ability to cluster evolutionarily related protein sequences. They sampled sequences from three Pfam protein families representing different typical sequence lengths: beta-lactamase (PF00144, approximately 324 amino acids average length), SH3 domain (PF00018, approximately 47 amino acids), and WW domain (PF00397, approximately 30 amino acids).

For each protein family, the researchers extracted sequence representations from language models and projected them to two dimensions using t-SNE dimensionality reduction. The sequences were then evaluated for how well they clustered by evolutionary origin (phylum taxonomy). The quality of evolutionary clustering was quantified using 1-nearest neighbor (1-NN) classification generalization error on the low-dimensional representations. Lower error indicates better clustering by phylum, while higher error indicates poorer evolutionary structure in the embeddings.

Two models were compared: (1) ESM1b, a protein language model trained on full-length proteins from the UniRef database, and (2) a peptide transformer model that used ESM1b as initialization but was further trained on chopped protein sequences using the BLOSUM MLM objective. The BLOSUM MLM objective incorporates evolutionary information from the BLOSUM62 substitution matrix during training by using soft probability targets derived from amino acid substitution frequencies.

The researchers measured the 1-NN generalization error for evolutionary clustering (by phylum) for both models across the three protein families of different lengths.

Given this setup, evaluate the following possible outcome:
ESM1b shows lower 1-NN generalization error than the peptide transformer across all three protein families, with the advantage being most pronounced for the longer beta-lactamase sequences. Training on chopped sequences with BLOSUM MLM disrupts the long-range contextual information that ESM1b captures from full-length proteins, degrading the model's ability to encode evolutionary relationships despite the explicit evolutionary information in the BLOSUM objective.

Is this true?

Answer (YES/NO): NO